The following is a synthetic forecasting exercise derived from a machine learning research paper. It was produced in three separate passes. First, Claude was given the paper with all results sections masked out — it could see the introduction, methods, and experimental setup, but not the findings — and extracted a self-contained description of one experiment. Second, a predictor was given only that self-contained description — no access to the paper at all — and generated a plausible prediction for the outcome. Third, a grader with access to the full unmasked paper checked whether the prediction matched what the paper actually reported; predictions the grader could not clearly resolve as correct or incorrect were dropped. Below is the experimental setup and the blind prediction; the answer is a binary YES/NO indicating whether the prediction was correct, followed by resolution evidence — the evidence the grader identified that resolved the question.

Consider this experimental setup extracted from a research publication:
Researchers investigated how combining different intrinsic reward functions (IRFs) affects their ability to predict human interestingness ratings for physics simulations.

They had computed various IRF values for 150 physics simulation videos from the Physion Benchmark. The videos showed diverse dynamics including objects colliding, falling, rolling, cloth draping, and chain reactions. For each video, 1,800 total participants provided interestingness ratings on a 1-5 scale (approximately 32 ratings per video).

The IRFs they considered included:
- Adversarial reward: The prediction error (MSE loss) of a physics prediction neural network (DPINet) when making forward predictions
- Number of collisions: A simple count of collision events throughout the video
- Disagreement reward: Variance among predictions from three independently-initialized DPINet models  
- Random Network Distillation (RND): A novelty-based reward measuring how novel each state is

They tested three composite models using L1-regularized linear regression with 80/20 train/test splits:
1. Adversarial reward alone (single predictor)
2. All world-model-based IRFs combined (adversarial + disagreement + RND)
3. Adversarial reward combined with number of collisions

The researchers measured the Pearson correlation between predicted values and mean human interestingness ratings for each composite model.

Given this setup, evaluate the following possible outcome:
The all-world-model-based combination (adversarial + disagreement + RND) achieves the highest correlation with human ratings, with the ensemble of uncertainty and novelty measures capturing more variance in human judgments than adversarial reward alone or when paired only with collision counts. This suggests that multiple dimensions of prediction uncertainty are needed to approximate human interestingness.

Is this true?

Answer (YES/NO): NO